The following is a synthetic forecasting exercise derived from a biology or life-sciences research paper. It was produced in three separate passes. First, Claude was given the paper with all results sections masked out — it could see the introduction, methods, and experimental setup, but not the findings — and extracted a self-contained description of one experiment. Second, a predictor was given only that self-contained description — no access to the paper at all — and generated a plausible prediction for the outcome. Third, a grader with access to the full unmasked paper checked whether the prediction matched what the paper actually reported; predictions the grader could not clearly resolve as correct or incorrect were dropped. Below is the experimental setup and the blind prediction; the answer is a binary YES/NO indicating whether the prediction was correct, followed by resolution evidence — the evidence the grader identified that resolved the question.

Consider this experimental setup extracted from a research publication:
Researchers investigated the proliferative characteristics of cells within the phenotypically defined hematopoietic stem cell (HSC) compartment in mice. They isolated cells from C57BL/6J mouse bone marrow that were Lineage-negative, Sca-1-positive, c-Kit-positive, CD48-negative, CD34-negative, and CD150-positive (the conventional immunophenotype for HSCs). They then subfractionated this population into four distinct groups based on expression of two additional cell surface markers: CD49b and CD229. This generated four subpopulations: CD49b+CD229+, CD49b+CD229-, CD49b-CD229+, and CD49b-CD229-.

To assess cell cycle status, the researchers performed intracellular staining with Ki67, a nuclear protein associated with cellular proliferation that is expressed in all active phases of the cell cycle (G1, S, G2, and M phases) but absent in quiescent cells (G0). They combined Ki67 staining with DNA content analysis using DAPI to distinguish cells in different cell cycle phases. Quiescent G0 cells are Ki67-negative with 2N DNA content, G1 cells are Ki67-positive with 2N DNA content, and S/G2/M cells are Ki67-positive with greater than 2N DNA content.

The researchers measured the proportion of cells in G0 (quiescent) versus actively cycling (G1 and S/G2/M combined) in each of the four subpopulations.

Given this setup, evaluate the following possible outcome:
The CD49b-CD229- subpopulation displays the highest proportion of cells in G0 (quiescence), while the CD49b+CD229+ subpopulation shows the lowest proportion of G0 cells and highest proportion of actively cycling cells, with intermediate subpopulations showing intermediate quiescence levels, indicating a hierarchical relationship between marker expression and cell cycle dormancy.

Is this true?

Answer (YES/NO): NO